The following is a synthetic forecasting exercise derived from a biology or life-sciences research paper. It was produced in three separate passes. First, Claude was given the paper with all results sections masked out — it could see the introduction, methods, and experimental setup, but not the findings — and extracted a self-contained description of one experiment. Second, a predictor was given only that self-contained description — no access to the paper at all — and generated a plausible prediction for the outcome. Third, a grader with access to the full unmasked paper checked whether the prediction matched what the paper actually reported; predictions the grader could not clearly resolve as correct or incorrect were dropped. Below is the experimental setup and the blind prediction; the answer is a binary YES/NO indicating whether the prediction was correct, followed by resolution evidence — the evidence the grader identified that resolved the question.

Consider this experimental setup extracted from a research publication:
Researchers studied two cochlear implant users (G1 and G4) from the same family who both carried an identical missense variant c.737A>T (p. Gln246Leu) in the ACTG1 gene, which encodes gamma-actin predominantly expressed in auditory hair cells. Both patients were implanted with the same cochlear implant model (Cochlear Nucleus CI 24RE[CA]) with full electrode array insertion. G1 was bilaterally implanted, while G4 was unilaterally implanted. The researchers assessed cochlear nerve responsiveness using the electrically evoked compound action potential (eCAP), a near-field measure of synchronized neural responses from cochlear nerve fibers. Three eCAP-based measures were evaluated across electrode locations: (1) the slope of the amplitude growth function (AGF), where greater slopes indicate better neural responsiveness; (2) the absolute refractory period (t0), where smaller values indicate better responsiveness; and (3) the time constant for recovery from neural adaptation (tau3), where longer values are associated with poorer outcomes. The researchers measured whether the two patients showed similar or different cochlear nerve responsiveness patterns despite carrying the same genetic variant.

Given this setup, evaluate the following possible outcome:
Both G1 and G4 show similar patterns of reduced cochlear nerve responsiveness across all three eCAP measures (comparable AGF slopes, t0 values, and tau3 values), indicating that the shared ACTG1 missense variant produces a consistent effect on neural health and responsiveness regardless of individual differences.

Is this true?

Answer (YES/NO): NO